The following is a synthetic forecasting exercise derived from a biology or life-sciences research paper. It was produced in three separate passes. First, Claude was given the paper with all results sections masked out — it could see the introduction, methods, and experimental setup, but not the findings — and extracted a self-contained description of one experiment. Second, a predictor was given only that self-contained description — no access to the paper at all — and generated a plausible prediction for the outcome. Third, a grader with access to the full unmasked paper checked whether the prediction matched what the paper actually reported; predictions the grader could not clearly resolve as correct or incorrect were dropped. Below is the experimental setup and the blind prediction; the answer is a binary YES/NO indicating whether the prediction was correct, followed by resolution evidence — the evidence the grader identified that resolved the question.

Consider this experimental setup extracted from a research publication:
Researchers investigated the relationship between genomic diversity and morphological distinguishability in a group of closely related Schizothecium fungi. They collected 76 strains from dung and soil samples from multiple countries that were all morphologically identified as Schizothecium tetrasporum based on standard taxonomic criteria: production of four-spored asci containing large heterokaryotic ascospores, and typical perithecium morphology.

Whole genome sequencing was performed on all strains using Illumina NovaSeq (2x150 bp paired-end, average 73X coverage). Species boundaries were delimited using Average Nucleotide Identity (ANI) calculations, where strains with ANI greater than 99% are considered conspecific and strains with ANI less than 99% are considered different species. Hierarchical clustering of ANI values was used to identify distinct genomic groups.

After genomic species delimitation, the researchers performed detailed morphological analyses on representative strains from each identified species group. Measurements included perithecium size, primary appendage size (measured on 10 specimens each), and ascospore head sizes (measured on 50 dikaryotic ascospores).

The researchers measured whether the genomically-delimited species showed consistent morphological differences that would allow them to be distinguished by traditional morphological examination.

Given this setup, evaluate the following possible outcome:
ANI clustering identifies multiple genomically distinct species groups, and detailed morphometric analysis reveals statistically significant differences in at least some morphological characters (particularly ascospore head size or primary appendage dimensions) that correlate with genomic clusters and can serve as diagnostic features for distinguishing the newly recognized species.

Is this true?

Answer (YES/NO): NO